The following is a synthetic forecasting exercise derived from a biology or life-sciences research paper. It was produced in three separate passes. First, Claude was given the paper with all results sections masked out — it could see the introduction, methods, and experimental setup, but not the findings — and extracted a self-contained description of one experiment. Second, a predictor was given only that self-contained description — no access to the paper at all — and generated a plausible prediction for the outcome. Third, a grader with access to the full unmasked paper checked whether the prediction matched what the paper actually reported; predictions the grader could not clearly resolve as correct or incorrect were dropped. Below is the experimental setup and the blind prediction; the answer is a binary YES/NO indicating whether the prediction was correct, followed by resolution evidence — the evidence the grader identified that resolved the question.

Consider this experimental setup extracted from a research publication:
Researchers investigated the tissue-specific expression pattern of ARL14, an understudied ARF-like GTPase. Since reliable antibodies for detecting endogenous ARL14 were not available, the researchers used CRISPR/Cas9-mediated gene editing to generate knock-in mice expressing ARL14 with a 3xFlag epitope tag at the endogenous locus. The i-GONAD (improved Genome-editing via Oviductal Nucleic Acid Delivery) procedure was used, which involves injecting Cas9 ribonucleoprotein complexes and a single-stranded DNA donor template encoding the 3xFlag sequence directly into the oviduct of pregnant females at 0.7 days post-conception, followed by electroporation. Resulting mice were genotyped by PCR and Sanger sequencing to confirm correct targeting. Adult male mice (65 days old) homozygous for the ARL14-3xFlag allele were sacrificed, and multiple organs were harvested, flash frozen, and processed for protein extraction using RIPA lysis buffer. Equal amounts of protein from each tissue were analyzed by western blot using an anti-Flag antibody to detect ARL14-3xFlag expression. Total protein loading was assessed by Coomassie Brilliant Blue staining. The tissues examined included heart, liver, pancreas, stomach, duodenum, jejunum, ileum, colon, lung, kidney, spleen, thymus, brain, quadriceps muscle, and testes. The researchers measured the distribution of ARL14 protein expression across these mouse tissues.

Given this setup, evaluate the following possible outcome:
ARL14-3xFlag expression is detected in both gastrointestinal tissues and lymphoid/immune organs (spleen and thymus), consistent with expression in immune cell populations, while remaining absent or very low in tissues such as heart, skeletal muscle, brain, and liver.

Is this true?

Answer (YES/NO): NO